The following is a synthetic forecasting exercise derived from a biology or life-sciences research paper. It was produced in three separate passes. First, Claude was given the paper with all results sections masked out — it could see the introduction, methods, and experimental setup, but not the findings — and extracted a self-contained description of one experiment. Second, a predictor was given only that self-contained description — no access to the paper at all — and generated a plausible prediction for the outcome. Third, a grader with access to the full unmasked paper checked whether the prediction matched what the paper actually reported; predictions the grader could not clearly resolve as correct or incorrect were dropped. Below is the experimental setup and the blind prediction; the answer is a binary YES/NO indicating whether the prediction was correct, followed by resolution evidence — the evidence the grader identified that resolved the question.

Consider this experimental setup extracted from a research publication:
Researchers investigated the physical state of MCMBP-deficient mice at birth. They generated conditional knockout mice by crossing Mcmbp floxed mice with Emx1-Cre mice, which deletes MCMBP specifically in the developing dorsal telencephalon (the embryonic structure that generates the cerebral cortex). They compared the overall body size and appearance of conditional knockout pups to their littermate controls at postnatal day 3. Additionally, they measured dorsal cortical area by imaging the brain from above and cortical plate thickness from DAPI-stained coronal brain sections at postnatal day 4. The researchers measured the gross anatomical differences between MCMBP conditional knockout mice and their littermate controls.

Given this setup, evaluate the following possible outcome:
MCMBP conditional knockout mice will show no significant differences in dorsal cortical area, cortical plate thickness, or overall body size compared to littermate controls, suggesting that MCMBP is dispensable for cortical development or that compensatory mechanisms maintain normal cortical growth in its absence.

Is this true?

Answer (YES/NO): NO